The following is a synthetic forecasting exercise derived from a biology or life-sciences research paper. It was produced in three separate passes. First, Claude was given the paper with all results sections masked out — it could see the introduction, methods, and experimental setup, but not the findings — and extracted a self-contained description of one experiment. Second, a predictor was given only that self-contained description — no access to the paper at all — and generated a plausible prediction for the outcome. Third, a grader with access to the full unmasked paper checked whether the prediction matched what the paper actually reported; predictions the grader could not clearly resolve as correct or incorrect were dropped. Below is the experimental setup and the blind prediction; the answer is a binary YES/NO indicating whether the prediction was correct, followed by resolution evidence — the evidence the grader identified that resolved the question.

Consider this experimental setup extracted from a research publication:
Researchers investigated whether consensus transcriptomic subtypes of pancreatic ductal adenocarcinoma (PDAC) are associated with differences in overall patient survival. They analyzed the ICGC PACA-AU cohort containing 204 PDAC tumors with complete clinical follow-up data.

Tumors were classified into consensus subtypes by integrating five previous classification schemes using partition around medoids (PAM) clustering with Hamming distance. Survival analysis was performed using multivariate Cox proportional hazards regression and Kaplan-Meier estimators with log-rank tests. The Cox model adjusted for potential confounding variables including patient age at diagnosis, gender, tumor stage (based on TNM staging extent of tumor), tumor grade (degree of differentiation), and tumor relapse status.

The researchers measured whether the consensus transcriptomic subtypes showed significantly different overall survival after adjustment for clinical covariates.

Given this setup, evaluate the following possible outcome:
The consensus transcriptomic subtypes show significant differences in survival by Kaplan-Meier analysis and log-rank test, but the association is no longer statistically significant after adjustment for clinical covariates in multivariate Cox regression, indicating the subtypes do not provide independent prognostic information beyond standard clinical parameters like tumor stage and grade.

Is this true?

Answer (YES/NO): NO